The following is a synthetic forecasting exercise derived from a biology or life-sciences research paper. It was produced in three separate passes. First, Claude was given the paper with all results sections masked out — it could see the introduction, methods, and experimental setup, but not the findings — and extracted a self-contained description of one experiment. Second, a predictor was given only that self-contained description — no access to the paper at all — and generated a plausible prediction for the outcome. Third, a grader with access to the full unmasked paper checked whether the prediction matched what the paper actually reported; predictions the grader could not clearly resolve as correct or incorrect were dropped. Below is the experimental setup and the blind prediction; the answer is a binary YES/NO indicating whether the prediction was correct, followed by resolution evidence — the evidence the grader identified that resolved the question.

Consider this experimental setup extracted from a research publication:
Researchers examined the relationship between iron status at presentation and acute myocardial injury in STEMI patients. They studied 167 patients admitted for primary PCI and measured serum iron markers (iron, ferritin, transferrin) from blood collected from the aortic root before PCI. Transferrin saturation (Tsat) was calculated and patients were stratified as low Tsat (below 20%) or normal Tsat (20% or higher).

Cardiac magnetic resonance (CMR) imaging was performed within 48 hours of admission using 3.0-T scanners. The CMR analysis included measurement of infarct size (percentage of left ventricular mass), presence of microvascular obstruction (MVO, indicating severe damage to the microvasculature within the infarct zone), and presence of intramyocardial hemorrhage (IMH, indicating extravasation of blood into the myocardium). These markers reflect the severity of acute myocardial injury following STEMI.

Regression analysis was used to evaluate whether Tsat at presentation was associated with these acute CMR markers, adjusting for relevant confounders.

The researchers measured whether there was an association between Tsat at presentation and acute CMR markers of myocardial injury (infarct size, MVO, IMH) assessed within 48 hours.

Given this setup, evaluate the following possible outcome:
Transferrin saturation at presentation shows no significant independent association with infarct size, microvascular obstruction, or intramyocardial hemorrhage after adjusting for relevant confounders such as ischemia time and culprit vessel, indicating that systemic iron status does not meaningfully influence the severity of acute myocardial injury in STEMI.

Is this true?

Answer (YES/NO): NO